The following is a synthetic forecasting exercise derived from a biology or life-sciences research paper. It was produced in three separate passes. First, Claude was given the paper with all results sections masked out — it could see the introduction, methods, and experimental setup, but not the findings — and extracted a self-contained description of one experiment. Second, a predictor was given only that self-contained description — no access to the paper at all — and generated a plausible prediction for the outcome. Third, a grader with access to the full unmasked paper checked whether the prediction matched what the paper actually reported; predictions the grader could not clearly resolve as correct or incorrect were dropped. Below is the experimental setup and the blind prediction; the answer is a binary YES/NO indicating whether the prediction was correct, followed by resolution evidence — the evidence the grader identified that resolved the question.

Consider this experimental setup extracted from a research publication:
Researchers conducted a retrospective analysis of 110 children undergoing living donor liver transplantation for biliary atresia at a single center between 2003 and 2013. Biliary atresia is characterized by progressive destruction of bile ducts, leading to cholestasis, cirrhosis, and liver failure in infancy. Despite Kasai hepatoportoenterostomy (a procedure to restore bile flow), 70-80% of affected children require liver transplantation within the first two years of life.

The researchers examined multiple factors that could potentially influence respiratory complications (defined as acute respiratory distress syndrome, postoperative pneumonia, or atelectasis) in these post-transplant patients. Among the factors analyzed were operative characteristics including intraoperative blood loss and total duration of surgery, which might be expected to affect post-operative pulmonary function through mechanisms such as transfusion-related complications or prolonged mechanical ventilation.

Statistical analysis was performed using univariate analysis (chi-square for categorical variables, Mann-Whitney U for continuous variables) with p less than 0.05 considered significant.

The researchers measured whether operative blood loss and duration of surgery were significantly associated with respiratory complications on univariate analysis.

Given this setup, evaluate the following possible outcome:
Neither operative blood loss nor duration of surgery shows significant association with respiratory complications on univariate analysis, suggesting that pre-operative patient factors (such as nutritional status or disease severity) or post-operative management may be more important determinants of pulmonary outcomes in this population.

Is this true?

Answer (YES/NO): YES